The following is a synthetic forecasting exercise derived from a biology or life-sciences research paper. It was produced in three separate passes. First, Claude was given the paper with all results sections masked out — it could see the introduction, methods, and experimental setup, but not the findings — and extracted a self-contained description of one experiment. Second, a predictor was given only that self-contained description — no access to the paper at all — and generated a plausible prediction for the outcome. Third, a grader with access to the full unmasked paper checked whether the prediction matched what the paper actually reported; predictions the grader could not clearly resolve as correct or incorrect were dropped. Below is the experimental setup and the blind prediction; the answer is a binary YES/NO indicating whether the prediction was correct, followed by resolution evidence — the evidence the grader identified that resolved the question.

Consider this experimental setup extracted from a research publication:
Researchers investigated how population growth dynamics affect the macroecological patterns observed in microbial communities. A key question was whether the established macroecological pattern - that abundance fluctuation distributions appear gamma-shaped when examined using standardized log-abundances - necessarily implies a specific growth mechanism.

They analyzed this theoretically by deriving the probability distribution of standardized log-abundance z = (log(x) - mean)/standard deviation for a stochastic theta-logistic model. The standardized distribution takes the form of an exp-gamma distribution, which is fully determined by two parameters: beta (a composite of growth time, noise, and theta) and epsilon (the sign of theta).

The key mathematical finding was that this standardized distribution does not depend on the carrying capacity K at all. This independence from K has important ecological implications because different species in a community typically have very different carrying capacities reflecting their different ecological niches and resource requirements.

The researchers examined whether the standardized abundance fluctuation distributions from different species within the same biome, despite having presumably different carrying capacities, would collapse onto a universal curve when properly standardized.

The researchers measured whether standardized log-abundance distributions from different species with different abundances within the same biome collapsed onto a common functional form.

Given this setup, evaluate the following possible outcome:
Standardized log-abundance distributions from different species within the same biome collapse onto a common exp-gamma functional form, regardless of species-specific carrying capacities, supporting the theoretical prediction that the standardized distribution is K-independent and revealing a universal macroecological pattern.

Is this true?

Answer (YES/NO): YES